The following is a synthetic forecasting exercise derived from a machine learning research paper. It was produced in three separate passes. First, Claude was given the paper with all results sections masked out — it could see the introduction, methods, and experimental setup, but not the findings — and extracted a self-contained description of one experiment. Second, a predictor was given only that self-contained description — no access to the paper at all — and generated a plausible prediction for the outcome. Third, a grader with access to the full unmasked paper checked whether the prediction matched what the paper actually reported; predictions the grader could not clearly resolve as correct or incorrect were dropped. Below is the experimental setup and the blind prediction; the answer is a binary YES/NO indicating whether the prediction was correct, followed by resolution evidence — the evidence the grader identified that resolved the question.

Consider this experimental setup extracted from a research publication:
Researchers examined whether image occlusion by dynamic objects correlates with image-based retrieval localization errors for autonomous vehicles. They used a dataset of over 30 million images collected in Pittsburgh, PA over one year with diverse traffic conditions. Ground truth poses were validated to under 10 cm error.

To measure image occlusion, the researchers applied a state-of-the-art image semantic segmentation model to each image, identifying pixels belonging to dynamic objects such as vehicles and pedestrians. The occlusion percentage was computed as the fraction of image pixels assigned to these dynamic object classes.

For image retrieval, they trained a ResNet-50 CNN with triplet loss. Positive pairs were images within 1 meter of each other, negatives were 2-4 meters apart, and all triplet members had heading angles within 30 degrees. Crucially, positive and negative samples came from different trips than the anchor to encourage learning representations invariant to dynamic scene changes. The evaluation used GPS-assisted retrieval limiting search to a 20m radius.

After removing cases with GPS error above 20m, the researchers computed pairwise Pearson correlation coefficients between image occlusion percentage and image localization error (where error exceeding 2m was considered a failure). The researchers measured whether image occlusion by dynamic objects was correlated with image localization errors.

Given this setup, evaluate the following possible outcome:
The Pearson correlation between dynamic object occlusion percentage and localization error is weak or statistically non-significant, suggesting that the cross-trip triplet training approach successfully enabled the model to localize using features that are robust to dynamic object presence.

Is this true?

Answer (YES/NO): NO